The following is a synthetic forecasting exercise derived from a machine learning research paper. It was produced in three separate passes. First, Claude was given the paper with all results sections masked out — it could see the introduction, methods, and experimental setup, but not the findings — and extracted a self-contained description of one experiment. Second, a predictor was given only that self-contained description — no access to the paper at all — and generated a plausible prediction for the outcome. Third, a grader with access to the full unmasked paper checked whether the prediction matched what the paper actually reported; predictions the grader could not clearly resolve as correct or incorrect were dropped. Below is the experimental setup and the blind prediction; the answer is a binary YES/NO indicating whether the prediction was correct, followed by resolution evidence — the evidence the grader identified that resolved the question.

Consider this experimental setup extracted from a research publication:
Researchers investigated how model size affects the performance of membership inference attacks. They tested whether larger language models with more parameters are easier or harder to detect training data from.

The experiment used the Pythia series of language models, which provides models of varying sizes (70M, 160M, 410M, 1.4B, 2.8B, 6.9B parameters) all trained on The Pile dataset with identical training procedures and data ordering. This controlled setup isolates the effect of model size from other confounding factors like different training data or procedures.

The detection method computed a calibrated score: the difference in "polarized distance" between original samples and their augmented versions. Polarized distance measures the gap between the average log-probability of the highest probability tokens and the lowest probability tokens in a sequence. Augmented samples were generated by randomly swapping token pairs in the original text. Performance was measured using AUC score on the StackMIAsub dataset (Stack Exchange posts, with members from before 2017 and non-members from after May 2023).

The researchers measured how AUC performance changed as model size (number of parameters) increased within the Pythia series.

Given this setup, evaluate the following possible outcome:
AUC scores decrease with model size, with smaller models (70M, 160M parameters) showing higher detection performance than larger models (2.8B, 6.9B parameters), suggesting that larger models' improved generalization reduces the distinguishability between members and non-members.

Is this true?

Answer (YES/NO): NO